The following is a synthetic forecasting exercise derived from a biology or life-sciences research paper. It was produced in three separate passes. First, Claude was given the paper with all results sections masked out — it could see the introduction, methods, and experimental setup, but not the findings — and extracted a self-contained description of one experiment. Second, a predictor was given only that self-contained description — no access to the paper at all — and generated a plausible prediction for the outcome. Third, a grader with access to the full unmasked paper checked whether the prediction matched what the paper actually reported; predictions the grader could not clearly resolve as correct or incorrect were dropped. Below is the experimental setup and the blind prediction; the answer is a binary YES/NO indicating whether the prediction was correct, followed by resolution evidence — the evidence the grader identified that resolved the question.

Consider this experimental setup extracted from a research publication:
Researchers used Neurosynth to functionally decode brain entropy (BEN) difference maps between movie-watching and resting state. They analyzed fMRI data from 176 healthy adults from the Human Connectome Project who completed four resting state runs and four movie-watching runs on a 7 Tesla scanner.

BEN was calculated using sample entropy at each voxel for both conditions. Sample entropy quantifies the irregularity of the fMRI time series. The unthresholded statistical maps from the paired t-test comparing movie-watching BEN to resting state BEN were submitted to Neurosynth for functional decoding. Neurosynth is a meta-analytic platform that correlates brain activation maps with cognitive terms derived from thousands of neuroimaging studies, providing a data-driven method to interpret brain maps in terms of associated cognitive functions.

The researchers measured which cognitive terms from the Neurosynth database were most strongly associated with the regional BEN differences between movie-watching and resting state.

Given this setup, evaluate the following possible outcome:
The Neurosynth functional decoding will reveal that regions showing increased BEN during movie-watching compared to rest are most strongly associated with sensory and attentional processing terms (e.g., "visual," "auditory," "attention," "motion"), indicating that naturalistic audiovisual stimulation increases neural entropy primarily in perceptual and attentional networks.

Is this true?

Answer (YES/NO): NO